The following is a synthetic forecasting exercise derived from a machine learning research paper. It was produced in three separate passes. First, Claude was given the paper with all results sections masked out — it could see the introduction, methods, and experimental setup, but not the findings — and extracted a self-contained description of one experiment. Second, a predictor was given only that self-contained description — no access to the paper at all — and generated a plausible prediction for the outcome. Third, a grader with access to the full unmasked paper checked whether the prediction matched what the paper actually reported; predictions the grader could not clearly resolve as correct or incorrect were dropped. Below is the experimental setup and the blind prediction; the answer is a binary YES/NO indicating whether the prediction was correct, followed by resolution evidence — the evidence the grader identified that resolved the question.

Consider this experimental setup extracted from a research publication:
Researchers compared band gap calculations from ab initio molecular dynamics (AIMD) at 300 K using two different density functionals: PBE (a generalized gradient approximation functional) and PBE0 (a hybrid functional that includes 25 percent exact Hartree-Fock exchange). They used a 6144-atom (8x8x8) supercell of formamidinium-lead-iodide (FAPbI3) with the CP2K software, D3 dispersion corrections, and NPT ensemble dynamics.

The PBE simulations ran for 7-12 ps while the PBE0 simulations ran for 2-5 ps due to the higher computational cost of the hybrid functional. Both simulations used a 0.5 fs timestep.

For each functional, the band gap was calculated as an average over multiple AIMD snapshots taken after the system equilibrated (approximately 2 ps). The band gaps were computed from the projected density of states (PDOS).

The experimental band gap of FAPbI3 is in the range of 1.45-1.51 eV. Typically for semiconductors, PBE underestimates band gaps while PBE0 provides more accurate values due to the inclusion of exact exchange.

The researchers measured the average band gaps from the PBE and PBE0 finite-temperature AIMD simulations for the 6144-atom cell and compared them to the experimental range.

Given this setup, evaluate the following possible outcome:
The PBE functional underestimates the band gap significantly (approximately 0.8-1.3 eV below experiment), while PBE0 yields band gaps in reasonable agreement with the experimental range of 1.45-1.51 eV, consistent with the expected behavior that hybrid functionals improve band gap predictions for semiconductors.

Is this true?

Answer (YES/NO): NO